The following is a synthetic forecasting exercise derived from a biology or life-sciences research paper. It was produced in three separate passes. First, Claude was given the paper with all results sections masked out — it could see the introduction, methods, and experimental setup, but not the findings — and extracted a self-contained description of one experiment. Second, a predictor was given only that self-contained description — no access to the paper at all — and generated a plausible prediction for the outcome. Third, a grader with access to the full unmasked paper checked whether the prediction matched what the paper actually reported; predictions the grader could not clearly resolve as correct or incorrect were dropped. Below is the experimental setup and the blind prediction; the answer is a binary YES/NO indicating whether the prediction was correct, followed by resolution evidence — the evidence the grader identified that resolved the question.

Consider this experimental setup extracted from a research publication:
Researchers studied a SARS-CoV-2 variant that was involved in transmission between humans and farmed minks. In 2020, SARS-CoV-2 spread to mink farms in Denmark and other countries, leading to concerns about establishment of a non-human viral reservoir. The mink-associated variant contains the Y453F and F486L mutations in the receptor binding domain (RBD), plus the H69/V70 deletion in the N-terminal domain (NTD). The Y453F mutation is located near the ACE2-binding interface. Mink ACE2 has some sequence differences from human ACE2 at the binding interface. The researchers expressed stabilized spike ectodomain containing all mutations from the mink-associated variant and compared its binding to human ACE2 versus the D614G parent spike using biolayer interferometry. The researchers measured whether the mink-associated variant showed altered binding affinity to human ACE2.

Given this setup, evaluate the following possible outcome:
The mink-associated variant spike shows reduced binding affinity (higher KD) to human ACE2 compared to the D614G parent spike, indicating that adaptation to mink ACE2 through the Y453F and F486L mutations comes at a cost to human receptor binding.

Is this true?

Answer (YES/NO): NO